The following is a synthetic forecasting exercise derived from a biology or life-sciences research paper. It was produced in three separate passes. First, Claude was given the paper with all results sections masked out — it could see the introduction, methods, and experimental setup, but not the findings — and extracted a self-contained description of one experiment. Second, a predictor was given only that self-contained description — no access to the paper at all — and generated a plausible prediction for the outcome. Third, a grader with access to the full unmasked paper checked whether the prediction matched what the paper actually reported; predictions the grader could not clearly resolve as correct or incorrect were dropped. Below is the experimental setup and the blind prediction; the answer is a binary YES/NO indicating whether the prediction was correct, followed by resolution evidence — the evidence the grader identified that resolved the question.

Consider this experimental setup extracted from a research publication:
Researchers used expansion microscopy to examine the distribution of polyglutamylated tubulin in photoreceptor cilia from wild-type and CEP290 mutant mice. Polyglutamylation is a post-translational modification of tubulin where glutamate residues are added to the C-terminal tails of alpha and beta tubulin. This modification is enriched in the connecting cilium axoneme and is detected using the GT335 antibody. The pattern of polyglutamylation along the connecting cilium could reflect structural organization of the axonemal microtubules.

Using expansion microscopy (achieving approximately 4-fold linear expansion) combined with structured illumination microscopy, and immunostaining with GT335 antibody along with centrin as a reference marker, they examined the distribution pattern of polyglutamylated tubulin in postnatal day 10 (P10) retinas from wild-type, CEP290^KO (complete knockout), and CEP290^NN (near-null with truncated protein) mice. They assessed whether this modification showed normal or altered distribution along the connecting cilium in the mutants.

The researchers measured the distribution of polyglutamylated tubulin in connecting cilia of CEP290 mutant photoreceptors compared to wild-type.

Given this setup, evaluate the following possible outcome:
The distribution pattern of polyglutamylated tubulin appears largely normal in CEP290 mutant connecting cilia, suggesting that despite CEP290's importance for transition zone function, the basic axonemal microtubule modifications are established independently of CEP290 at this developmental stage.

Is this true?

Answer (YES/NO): NO